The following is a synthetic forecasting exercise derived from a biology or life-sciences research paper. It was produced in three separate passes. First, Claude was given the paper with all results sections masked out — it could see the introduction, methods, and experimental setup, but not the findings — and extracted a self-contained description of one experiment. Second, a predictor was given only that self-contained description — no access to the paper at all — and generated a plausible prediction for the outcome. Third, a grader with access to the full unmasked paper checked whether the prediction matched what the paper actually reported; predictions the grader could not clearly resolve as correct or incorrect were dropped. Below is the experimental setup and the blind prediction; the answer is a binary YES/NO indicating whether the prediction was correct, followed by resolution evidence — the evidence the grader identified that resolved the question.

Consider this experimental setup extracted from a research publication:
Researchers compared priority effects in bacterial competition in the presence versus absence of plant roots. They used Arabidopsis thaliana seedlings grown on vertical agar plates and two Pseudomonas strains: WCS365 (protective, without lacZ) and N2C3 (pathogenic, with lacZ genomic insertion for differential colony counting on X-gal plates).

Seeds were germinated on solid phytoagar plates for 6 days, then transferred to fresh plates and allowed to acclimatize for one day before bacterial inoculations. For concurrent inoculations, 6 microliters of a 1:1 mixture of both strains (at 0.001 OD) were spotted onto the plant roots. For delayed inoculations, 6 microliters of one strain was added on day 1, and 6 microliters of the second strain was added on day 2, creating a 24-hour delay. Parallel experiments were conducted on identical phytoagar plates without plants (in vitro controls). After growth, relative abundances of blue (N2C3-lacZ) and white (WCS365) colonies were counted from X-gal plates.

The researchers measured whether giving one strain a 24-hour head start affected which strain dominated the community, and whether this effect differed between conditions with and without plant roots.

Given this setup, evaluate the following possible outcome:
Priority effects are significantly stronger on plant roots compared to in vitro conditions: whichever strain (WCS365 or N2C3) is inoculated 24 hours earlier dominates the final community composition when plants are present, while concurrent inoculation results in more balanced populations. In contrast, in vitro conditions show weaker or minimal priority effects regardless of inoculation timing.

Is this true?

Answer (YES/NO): NO